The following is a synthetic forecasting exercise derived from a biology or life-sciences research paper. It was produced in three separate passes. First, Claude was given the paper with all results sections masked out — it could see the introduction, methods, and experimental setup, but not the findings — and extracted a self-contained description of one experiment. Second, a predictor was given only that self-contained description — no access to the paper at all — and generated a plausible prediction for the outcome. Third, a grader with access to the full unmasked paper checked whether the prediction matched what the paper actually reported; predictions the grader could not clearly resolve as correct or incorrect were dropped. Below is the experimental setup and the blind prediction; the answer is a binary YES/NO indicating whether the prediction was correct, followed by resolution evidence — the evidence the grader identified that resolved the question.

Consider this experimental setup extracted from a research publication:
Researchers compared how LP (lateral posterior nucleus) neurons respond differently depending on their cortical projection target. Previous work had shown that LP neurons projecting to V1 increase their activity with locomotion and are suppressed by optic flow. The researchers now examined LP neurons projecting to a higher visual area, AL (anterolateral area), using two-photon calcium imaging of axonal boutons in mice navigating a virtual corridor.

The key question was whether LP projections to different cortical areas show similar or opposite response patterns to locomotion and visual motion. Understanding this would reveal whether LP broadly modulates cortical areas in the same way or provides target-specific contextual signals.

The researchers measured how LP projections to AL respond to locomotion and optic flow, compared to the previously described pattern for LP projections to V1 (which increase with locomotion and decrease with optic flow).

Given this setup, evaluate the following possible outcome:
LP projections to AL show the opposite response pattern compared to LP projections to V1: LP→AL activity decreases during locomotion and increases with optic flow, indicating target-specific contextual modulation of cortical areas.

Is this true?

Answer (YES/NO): YES